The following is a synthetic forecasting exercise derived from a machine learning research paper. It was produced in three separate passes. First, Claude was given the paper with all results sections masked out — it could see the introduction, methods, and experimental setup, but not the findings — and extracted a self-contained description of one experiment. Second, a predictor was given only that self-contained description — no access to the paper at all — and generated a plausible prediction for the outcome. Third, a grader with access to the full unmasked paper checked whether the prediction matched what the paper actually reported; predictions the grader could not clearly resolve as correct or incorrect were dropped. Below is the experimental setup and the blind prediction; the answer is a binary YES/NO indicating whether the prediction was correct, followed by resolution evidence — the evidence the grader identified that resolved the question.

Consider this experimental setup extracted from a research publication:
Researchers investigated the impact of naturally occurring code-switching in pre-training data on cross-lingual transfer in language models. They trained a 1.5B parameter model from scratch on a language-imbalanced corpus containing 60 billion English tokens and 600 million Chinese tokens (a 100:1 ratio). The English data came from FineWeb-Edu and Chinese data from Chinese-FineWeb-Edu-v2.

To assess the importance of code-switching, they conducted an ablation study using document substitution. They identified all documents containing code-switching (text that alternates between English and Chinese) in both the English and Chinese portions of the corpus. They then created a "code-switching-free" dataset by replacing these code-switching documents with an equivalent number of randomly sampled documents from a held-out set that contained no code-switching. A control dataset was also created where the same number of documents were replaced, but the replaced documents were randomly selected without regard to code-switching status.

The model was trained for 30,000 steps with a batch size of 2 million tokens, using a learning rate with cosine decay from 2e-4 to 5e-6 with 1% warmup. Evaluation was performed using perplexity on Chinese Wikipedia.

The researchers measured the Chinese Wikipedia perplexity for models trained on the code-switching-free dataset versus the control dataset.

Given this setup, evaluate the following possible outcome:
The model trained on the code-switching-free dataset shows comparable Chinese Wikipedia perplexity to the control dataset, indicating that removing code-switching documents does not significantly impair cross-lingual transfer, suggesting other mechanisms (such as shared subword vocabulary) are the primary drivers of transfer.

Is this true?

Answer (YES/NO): NO